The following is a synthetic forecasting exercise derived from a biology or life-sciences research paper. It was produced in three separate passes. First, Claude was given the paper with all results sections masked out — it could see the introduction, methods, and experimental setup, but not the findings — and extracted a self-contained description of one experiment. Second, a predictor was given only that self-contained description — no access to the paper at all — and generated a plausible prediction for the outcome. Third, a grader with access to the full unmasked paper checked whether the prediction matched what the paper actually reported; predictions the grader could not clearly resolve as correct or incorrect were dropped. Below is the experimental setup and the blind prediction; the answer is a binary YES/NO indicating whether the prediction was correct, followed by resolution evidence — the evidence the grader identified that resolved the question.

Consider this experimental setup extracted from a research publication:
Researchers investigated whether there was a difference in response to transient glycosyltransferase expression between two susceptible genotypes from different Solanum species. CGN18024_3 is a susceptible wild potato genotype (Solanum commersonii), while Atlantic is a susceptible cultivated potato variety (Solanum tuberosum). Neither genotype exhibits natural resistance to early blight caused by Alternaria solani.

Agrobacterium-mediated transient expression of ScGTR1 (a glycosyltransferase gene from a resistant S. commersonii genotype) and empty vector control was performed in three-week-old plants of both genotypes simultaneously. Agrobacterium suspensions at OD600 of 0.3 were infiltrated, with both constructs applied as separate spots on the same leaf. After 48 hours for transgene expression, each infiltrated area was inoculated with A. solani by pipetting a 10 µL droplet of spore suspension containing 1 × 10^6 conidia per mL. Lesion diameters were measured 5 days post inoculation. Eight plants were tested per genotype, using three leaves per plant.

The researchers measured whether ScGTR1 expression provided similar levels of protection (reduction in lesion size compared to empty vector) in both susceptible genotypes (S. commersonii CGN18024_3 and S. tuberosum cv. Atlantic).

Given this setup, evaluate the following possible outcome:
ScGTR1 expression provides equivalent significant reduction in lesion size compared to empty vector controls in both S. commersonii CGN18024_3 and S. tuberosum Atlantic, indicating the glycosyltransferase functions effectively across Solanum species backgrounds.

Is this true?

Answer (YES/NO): NO